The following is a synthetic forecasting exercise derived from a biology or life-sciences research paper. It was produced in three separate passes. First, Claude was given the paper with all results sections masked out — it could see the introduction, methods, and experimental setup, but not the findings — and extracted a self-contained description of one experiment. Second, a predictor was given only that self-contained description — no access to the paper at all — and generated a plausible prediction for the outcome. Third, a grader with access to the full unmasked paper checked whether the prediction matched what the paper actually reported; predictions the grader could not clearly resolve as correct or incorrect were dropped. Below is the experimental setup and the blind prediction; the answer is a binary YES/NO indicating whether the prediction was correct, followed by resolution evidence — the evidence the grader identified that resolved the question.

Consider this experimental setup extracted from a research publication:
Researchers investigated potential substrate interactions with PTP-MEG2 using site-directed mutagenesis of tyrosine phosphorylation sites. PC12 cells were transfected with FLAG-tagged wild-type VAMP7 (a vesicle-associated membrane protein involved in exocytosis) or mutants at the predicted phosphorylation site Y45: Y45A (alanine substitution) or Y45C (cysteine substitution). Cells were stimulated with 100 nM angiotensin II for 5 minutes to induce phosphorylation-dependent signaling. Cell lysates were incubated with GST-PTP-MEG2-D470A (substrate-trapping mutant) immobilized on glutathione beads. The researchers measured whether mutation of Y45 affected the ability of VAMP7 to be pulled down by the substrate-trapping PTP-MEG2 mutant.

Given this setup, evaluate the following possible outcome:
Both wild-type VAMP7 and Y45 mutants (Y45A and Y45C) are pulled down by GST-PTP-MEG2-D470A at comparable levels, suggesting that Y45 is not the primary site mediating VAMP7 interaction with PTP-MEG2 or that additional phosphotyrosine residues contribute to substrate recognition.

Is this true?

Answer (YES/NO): NO